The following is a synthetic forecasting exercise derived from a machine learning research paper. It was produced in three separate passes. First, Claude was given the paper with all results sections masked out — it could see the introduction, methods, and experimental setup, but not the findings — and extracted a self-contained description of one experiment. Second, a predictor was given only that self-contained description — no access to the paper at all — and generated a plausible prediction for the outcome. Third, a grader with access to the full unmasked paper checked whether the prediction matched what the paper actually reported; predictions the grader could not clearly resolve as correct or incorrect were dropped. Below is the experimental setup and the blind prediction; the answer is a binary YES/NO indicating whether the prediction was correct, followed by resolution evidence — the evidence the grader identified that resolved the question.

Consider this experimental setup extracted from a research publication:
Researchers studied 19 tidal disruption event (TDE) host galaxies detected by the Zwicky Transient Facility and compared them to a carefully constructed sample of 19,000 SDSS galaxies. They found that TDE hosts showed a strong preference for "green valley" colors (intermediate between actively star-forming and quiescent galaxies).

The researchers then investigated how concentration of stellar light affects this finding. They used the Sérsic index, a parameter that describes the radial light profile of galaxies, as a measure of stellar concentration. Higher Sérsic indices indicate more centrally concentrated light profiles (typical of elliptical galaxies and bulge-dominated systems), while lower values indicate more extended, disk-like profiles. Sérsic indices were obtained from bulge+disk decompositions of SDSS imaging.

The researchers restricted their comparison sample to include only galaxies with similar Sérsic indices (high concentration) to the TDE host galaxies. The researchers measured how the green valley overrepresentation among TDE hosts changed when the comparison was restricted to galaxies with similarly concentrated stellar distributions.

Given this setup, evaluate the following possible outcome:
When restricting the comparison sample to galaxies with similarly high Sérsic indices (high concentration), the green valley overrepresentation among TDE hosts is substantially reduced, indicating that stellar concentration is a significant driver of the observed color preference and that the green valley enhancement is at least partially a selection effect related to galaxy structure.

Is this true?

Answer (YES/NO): NO